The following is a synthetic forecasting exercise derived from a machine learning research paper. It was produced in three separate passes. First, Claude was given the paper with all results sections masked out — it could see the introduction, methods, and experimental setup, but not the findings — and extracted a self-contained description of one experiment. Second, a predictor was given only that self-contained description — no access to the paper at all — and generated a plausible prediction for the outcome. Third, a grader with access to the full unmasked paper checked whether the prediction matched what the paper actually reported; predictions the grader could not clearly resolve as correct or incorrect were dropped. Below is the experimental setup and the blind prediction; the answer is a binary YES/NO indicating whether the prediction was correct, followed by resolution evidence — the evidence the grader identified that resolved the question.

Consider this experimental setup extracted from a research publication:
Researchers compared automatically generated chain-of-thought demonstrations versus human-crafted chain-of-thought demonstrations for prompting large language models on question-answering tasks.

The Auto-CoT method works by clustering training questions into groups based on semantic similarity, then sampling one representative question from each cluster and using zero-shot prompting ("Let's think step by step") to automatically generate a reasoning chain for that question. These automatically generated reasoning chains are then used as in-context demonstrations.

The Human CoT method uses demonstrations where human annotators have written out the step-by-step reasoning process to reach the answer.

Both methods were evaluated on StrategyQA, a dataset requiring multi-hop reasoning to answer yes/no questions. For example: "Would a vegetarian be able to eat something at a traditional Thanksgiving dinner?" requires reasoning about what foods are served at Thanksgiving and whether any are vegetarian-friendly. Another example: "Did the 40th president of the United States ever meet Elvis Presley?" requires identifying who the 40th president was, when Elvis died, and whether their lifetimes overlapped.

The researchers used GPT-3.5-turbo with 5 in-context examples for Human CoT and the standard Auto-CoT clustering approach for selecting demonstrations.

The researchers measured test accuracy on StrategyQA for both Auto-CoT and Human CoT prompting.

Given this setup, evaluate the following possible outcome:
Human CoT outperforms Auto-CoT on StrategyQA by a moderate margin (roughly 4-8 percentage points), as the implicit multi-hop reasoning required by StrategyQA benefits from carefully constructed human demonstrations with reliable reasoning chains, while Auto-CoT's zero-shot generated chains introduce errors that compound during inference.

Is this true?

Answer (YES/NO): NO